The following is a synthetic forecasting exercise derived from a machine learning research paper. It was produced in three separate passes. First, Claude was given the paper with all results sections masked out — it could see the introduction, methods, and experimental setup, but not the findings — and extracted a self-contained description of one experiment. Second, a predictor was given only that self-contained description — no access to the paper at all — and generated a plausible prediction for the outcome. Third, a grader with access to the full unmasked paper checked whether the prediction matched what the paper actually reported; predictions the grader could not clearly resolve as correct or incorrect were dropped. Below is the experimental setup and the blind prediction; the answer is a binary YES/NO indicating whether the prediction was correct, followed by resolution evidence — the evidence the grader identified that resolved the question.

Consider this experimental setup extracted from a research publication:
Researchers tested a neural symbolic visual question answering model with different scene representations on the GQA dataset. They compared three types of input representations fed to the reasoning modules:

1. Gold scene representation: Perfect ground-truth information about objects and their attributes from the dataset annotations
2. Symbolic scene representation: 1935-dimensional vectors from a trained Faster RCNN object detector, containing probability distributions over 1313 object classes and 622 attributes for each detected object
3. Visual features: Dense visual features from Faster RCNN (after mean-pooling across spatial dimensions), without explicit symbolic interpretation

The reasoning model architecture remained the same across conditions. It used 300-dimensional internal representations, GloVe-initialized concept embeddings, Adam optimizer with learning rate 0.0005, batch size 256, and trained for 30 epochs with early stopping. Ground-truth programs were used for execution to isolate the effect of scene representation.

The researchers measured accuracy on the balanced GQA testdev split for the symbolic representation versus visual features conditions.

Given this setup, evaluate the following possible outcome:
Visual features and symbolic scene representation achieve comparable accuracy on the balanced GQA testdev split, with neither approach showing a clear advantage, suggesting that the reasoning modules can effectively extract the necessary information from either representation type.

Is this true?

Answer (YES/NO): NO